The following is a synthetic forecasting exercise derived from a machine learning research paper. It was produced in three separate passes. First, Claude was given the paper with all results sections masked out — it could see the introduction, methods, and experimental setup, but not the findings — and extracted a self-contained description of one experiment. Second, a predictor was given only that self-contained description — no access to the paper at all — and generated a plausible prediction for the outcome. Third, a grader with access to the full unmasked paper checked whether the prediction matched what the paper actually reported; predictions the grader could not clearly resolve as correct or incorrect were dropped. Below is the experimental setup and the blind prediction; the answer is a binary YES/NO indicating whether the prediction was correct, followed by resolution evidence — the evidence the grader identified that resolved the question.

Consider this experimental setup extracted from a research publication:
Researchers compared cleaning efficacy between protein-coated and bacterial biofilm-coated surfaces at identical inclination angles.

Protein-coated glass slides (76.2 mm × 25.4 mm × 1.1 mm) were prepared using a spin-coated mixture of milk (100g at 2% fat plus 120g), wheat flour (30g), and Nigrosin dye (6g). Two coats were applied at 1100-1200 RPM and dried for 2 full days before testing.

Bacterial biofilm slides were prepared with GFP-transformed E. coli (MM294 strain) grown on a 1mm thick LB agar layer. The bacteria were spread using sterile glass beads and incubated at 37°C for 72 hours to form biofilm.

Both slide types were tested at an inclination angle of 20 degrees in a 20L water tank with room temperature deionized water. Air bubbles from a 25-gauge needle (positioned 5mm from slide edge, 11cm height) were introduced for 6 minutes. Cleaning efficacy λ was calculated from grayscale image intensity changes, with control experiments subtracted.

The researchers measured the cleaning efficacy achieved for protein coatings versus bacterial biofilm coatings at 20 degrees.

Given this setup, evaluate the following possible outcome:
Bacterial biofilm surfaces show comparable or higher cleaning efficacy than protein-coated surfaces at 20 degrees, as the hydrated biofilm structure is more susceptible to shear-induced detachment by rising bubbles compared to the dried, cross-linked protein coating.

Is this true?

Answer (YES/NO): YES